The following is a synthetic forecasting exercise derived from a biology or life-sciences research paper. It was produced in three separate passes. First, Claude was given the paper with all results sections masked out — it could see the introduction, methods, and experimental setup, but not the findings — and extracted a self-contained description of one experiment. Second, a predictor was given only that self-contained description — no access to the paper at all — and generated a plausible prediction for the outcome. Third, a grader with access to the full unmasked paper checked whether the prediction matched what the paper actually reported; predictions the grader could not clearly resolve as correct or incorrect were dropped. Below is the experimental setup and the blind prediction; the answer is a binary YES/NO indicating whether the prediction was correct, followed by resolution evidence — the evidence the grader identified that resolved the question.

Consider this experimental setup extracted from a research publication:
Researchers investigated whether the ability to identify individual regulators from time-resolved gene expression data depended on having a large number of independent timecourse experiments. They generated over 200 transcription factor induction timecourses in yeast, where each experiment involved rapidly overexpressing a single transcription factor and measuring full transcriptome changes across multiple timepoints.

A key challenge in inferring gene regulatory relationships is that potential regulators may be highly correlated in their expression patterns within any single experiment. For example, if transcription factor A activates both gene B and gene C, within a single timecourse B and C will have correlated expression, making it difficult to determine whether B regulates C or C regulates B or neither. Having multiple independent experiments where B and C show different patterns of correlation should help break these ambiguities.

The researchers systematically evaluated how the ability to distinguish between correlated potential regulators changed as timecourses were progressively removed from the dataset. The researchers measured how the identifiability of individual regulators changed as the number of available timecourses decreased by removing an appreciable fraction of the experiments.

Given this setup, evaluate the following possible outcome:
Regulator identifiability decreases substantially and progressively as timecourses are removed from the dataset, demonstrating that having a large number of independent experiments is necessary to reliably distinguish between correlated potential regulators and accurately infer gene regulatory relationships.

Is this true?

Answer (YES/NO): NO